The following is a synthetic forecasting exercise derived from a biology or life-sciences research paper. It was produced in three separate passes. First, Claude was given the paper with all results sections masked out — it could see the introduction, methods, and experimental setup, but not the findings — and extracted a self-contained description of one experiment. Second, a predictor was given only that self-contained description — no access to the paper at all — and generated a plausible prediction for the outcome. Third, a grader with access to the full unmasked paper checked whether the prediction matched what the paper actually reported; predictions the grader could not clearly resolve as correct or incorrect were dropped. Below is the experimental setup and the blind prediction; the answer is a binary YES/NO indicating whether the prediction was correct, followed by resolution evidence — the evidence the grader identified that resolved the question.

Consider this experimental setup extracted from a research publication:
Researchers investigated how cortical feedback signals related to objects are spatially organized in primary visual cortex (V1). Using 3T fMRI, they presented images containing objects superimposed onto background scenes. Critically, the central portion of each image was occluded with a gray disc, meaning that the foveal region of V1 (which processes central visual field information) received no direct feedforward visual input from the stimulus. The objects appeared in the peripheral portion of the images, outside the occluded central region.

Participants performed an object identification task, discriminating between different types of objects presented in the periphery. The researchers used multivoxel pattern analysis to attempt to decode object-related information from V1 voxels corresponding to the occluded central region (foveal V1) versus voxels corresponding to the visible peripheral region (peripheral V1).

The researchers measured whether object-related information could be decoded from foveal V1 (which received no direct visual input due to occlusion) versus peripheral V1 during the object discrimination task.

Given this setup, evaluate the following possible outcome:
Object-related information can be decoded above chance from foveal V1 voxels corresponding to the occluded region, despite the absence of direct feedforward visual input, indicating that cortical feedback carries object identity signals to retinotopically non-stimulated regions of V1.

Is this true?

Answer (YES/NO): YES